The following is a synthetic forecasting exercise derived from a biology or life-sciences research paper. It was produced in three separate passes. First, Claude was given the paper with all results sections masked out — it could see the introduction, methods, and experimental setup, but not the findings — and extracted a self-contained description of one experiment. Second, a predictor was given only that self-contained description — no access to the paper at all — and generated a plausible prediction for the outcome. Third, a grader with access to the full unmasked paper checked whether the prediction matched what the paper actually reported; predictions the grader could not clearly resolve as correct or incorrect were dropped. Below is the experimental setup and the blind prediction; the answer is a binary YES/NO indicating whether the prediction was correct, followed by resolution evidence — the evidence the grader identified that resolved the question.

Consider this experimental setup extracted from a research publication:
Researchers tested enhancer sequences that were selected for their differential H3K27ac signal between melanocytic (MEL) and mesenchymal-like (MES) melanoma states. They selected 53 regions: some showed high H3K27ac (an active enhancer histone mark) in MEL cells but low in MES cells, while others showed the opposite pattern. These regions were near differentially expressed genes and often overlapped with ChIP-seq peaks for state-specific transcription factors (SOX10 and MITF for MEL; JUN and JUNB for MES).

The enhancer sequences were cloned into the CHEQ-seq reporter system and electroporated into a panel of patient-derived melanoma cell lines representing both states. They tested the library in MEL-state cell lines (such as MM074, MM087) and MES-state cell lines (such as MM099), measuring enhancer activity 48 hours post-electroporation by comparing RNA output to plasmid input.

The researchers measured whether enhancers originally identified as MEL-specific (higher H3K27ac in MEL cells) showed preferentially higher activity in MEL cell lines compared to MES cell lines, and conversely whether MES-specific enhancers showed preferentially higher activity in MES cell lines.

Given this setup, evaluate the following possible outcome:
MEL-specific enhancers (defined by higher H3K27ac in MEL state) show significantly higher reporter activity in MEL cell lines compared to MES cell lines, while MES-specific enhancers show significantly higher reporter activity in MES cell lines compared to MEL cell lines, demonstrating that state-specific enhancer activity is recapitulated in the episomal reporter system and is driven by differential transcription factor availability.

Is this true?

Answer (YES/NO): NO